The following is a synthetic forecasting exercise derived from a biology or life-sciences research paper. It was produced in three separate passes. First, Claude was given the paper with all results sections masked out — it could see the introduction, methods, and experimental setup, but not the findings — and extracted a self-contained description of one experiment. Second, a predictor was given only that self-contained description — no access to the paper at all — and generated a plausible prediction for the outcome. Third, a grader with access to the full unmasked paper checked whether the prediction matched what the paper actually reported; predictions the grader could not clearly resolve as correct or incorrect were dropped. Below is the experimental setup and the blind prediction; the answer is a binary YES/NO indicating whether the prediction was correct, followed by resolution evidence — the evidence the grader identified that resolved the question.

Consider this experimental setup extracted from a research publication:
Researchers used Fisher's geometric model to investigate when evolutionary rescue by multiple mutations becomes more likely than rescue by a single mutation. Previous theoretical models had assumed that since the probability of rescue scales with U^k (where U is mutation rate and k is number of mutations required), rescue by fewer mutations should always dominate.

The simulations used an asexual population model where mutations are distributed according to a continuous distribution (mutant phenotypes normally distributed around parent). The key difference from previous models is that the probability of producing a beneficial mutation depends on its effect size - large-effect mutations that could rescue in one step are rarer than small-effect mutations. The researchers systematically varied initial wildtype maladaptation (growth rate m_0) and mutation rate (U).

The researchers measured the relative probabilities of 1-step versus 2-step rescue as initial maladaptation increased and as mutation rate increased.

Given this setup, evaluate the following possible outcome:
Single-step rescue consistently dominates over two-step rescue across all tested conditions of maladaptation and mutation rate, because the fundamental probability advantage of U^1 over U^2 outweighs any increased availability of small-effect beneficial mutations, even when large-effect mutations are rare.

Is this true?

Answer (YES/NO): NO